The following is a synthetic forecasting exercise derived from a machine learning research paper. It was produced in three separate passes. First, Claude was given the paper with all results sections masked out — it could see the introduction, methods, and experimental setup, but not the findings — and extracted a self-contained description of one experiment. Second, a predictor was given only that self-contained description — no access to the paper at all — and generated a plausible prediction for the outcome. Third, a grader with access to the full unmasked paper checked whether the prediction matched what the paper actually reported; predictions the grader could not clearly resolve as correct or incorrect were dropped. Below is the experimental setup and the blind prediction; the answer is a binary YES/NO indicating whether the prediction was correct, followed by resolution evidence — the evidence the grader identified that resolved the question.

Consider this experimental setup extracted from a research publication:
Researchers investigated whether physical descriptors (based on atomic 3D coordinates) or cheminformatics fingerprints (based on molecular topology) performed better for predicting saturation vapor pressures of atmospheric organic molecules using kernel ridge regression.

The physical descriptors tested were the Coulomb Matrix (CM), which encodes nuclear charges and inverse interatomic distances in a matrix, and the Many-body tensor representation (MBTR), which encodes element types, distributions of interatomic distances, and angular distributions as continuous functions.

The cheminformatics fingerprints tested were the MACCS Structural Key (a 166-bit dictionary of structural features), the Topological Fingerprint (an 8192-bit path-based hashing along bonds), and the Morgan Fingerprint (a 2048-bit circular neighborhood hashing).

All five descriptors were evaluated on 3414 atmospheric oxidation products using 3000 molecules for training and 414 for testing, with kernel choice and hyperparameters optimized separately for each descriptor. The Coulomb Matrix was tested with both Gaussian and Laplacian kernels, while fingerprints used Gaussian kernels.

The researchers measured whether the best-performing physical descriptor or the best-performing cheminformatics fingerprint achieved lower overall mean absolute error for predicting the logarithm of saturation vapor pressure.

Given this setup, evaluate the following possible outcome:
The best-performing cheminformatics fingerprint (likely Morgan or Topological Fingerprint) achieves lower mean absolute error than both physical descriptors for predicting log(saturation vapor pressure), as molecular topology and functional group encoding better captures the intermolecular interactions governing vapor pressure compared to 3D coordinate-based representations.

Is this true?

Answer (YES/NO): NO